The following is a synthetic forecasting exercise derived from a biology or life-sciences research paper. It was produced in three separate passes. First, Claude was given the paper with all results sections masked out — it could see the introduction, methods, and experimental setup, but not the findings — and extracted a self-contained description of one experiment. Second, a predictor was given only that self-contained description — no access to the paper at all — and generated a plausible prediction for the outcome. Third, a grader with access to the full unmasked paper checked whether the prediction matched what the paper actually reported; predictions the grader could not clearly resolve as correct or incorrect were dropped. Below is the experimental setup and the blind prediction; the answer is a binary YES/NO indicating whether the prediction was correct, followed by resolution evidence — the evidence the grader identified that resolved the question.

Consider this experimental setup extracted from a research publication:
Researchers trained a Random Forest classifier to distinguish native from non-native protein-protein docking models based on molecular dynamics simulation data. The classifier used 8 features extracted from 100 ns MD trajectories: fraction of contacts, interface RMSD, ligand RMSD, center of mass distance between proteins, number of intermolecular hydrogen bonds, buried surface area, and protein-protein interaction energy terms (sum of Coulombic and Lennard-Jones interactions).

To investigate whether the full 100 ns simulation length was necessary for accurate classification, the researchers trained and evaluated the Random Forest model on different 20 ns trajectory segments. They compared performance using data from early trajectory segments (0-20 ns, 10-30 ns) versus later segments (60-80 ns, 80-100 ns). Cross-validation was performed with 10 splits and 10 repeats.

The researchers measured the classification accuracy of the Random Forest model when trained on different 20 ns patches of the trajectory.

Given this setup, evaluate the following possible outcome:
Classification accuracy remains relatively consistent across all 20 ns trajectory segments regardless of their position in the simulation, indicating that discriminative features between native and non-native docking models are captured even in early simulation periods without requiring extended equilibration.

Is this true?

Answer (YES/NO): NO